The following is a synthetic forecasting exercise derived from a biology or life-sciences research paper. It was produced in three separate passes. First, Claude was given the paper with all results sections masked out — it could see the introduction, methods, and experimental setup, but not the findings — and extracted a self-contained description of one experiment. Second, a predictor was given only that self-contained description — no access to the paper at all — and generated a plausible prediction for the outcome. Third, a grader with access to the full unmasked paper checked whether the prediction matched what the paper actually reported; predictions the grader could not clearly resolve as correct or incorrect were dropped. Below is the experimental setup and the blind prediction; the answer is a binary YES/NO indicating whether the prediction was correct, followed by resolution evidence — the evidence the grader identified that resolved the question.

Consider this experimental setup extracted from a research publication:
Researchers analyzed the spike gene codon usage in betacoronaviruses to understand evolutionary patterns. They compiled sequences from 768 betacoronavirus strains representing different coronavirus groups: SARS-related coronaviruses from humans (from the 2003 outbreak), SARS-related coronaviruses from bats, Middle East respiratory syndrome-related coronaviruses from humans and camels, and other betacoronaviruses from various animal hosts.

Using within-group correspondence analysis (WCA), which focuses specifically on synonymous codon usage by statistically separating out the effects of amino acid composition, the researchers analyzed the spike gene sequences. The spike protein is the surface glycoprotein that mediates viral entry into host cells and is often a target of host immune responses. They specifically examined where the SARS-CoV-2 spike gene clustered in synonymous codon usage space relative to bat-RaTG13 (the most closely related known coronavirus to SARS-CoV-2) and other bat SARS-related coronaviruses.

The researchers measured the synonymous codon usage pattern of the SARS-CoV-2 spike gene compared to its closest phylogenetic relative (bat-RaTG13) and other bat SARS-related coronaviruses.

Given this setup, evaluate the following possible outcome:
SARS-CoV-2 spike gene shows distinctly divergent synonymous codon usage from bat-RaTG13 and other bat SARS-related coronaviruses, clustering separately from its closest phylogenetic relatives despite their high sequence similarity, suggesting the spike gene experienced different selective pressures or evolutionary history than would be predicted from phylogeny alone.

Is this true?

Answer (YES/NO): YES